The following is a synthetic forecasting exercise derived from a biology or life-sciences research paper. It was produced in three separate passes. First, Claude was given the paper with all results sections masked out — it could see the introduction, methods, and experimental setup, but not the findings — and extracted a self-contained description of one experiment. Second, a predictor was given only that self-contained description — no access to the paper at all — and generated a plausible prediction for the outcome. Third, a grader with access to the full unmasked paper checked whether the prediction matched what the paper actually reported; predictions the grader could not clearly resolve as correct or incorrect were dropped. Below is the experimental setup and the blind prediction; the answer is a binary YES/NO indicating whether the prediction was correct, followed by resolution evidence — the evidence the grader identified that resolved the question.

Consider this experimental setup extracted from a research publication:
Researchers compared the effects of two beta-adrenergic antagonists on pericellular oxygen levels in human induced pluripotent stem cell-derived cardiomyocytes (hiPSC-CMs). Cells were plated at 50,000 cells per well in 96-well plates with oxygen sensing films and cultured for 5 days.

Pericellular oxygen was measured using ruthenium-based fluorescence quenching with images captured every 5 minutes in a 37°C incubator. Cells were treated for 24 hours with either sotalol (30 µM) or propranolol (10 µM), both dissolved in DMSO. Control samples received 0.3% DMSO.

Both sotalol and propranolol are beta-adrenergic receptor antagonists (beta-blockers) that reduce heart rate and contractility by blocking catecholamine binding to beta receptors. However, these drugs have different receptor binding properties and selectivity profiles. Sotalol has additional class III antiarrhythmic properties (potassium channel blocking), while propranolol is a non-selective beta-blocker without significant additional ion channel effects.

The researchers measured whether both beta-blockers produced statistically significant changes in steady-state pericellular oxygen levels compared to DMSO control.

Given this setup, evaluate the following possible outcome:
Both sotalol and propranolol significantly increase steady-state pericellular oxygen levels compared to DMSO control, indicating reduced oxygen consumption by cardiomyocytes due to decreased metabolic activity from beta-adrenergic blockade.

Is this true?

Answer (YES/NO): NO